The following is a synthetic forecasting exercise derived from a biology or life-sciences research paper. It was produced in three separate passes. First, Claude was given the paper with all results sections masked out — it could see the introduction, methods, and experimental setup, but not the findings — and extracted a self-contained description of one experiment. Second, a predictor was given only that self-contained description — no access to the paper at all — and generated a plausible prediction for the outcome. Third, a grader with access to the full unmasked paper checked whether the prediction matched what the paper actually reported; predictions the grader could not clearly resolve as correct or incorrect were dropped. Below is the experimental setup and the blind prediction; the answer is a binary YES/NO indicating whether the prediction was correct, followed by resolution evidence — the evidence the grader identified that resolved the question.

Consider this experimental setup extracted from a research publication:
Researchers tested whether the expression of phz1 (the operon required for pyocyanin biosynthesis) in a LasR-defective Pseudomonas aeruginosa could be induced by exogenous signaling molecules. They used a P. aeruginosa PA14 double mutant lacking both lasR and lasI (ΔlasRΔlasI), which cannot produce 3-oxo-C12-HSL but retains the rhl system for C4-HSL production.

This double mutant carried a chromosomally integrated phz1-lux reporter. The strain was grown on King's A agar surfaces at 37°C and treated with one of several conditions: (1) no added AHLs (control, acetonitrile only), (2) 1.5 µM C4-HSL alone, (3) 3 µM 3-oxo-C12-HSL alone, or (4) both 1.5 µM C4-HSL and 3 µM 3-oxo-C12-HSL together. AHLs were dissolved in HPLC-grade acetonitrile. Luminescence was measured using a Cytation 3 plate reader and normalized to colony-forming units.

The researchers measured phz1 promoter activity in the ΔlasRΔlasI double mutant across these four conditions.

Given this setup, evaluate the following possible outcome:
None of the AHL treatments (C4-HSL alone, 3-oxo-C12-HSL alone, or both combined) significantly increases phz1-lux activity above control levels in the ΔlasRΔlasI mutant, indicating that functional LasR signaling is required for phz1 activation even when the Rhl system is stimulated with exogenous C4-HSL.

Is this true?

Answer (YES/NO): NO